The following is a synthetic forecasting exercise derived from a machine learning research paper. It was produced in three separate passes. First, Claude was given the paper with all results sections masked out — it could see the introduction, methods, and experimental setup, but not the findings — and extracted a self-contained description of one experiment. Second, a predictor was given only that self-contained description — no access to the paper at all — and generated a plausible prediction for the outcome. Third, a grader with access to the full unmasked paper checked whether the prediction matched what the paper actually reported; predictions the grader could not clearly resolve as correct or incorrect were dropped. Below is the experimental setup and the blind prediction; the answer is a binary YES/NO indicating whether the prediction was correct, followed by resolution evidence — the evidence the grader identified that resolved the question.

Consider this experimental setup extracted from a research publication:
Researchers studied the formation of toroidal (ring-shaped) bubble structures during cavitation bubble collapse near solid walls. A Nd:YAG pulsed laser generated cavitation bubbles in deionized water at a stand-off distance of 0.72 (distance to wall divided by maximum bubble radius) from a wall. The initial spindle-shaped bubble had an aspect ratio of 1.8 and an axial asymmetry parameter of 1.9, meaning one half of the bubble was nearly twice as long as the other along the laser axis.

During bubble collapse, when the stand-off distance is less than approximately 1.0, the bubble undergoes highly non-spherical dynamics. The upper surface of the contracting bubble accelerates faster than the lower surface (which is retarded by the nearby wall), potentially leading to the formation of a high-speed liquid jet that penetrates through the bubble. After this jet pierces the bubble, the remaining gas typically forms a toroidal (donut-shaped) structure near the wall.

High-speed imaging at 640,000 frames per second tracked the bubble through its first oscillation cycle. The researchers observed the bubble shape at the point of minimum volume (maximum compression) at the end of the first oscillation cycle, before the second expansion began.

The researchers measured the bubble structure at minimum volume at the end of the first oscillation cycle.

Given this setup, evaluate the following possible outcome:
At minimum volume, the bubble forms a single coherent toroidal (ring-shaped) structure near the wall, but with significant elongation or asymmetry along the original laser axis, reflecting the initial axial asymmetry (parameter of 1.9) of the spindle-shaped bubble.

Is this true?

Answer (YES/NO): NO